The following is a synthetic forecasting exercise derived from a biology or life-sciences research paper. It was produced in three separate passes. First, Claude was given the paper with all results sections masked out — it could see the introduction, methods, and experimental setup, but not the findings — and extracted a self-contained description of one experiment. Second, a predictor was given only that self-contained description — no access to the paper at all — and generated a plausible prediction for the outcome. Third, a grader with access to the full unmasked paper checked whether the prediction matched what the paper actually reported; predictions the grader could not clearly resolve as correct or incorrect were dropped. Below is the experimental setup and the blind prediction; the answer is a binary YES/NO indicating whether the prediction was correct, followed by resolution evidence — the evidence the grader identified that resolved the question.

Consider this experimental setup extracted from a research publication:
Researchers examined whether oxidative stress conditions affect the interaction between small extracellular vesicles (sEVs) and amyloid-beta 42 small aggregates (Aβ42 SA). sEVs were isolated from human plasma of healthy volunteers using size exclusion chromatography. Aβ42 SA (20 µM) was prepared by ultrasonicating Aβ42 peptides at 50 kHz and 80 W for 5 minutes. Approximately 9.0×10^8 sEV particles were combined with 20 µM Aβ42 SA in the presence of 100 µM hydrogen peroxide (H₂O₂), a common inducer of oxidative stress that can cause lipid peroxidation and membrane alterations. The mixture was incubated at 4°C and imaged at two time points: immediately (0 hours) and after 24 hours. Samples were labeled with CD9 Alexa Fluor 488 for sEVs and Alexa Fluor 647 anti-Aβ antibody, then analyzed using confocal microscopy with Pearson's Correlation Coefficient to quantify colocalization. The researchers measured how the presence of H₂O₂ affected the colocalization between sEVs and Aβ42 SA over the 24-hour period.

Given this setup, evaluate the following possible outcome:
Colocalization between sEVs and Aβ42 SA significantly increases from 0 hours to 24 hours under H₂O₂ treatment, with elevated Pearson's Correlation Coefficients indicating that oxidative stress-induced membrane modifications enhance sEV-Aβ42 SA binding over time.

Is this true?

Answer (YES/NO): YES